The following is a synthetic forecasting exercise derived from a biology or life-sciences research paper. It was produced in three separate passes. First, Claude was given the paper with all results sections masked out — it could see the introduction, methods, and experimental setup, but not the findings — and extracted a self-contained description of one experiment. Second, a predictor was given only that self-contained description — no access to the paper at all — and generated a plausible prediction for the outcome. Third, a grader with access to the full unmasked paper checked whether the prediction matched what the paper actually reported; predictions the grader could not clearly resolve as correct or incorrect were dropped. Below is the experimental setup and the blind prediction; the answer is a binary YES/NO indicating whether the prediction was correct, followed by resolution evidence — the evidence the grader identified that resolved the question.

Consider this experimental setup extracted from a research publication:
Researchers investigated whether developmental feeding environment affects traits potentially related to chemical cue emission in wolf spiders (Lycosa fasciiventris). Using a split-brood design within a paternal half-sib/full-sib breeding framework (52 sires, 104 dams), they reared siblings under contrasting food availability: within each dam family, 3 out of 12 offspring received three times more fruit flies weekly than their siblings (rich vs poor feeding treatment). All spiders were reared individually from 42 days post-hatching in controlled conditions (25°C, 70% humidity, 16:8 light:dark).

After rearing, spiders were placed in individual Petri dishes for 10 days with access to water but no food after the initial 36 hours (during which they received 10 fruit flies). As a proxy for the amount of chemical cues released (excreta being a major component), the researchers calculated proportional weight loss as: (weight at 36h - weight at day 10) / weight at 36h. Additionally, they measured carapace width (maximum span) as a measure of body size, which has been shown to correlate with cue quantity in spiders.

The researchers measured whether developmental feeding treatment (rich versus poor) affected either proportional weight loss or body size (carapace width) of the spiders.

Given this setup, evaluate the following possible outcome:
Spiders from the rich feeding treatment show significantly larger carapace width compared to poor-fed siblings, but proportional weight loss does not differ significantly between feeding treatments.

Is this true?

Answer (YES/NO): NO